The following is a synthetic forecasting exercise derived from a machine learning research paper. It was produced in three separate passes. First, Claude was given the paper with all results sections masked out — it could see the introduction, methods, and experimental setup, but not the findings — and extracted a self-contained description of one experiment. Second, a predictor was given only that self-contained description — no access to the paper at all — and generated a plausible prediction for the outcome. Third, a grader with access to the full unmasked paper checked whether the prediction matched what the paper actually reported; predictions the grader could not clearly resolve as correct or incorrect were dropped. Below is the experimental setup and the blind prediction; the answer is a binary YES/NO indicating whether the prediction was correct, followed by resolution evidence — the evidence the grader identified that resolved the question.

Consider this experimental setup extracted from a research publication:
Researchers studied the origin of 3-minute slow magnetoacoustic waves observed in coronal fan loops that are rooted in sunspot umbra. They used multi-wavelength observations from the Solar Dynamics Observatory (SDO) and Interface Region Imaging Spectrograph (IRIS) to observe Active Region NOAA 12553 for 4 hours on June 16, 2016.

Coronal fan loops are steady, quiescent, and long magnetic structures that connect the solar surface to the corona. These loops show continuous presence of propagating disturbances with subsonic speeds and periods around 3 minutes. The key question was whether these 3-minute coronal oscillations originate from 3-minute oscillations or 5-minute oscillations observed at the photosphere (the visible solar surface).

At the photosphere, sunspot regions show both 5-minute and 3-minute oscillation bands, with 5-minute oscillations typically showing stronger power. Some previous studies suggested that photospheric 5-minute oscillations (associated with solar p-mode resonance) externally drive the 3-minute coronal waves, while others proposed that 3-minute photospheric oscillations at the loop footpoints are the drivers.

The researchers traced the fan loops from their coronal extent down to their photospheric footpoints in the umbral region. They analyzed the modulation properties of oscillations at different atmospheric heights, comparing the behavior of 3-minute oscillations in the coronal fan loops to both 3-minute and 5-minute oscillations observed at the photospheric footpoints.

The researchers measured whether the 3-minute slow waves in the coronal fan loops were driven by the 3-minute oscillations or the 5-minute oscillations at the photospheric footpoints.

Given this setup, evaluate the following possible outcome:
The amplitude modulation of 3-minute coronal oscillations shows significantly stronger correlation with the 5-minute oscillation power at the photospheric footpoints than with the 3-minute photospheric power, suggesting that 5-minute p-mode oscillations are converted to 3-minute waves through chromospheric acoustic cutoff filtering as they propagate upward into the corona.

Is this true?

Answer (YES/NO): NO